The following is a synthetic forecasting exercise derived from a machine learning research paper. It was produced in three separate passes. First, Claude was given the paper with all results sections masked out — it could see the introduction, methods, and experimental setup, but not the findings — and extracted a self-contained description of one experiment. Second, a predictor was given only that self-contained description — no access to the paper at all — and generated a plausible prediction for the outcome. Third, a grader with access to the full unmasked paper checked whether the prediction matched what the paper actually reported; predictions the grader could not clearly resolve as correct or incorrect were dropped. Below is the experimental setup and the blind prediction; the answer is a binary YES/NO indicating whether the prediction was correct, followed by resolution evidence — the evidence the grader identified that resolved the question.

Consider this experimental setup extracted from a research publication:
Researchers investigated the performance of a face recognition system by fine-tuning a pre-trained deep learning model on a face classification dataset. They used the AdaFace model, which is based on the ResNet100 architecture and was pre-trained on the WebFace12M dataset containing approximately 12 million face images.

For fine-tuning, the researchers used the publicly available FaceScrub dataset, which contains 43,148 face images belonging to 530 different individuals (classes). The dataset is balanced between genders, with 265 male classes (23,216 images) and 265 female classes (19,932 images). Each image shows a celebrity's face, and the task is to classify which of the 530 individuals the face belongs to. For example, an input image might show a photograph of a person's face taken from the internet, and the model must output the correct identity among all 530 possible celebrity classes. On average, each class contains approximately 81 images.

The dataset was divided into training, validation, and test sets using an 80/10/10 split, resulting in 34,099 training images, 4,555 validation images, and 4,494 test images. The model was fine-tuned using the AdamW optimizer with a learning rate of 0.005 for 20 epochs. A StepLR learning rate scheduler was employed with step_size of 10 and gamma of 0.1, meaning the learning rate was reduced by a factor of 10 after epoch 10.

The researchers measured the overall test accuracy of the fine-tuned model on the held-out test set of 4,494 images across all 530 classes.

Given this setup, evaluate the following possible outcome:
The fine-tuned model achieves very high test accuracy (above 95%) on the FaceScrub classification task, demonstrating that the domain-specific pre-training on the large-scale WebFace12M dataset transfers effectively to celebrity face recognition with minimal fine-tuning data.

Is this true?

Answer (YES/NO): YES